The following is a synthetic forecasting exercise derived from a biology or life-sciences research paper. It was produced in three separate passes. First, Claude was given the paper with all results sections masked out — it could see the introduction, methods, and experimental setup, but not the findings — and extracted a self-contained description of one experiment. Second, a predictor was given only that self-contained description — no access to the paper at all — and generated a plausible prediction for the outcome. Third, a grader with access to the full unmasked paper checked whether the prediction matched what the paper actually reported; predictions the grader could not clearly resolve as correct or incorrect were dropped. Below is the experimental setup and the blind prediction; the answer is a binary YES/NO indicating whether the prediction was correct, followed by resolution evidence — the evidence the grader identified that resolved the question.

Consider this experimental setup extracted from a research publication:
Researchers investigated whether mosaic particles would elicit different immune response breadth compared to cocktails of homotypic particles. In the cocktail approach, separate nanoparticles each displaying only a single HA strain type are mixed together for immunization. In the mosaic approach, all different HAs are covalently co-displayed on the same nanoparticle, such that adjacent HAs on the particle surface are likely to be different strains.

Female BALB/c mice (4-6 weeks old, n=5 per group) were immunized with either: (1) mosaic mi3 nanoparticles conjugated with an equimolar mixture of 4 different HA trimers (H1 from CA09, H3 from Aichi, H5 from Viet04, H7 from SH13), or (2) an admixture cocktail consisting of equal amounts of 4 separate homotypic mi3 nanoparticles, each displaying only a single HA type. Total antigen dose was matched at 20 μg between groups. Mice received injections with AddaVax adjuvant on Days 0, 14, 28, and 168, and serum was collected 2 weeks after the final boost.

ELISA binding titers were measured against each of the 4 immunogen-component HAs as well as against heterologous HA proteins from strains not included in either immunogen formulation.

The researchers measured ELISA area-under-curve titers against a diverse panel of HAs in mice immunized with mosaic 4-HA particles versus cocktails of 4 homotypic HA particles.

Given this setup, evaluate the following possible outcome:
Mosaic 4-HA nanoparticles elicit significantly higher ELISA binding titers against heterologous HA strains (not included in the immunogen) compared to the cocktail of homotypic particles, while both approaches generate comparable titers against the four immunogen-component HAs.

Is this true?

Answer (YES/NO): NO